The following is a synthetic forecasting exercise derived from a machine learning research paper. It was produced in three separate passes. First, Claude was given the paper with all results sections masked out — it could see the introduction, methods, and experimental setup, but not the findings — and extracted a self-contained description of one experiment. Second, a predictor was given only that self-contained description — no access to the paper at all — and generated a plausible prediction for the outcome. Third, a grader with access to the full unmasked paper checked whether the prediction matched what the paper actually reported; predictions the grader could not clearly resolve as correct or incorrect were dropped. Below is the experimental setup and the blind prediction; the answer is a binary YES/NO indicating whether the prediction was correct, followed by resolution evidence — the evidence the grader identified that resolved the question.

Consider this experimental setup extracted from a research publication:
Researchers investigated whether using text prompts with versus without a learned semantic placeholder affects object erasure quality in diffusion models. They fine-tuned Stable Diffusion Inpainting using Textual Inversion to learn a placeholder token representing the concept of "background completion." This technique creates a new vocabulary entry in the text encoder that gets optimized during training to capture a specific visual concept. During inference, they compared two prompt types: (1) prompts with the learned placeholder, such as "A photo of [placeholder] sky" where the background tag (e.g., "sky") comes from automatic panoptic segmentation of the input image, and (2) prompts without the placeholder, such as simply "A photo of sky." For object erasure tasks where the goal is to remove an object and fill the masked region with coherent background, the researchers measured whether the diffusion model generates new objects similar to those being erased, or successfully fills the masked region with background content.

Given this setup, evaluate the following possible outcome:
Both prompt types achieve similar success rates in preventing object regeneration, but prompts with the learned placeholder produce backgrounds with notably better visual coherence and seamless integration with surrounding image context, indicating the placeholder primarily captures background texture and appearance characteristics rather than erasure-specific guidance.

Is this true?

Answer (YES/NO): NO